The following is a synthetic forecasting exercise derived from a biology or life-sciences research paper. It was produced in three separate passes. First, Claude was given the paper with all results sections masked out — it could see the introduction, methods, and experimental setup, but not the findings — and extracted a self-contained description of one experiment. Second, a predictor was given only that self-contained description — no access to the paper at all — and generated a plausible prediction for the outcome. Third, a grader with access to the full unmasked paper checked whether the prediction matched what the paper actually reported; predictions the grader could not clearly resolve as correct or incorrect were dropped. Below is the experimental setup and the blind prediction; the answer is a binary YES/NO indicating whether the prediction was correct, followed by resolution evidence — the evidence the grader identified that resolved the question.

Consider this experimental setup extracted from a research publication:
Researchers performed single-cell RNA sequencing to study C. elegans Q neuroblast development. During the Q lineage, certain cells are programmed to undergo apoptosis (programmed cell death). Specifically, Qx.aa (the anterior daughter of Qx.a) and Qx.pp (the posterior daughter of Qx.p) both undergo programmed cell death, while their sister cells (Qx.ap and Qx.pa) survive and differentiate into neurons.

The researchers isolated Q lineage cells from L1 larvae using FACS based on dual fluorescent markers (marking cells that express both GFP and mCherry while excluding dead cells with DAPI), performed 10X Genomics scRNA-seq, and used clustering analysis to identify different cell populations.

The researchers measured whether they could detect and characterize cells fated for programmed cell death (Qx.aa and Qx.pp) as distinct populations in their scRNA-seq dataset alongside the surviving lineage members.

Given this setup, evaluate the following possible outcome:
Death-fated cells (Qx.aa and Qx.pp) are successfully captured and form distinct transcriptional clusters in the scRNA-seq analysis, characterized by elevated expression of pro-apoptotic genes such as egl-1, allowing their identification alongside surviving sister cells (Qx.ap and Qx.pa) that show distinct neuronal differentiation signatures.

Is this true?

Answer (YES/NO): NO